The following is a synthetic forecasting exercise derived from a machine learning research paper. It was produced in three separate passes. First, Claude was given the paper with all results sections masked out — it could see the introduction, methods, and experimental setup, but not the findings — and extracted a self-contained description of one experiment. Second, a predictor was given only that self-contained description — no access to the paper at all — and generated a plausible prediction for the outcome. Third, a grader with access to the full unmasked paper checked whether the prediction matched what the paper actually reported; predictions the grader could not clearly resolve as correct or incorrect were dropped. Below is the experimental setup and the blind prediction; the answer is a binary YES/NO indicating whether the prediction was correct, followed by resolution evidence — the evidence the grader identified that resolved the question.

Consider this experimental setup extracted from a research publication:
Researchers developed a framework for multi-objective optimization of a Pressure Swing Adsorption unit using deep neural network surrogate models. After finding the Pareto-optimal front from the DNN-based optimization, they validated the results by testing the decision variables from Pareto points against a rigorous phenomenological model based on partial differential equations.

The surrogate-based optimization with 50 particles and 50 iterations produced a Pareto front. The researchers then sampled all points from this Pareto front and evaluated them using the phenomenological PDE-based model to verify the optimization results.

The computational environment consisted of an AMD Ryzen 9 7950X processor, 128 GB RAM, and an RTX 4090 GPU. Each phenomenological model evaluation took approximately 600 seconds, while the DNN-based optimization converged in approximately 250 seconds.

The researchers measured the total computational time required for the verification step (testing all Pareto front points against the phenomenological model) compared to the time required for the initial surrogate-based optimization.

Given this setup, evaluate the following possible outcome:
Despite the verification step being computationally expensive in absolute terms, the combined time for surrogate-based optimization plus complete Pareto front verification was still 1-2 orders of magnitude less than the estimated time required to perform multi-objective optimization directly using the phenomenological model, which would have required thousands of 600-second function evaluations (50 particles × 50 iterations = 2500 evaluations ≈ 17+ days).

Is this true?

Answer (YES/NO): NO